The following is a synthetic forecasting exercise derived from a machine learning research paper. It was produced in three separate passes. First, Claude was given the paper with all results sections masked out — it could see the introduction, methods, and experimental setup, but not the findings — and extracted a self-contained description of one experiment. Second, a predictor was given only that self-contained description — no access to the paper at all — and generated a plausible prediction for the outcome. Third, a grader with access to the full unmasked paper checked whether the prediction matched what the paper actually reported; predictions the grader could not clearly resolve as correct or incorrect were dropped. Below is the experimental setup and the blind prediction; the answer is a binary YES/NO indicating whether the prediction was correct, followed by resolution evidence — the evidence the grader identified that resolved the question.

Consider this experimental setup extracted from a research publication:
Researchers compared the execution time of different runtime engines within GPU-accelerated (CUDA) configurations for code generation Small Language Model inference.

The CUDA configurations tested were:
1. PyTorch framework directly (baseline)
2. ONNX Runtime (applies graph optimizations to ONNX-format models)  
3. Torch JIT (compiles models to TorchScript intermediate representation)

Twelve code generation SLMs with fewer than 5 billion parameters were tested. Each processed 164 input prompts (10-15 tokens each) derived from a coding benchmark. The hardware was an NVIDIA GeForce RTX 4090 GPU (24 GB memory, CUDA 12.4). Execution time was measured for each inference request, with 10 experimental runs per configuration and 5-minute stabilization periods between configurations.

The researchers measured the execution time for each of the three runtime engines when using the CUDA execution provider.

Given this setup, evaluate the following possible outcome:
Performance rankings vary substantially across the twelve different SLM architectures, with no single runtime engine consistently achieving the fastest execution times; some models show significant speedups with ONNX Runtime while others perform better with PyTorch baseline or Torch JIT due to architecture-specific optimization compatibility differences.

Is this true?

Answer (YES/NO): NO